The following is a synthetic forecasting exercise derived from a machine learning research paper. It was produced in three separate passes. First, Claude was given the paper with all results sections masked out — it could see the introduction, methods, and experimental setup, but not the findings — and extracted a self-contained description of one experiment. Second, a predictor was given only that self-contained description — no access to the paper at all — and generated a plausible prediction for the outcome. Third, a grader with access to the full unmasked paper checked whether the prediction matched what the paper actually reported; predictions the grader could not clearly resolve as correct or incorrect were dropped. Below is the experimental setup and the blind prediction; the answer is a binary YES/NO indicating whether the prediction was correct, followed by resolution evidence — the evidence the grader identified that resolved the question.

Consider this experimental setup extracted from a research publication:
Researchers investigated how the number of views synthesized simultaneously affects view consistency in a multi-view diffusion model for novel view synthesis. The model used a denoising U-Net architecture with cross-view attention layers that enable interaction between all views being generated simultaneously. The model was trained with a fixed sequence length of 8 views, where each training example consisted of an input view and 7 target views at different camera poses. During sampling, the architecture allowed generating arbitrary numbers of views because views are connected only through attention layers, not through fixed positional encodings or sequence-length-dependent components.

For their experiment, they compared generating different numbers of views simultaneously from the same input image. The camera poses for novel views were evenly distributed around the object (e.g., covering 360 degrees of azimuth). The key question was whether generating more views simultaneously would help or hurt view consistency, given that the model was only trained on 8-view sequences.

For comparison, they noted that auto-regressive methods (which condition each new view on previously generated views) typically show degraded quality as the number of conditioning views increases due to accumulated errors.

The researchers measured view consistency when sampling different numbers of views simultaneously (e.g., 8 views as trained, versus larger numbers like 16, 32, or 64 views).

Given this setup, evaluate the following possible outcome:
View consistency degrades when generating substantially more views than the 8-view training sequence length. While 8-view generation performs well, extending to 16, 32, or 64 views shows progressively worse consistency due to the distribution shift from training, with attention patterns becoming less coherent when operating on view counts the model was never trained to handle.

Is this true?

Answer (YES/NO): NO